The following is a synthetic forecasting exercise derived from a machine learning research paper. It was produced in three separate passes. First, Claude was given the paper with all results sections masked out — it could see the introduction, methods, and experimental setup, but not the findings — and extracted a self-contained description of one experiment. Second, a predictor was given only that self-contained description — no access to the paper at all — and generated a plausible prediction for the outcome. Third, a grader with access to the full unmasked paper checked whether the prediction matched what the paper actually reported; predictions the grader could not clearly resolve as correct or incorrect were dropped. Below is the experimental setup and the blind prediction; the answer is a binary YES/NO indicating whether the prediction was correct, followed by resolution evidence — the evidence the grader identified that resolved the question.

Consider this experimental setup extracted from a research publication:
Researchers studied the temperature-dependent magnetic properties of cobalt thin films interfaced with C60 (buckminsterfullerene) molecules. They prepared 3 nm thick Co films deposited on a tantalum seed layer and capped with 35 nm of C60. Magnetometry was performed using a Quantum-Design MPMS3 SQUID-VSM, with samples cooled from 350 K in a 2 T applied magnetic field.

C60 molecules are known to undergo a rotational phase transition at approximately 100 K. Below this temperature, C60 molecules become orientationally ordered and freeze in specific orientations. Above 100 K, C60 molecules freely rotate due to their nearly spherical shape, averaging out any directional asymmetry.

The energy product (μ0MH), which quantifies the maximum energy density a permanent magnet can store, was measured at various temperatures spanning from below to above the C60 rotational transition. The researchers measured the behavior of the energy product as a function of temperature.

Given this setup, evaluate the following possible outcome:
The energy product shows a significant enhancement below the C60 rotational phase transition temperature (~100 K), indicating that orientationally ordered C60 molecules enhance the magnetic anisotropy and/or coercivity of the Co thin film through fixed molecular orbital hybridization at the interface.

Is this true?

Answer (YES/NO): YES